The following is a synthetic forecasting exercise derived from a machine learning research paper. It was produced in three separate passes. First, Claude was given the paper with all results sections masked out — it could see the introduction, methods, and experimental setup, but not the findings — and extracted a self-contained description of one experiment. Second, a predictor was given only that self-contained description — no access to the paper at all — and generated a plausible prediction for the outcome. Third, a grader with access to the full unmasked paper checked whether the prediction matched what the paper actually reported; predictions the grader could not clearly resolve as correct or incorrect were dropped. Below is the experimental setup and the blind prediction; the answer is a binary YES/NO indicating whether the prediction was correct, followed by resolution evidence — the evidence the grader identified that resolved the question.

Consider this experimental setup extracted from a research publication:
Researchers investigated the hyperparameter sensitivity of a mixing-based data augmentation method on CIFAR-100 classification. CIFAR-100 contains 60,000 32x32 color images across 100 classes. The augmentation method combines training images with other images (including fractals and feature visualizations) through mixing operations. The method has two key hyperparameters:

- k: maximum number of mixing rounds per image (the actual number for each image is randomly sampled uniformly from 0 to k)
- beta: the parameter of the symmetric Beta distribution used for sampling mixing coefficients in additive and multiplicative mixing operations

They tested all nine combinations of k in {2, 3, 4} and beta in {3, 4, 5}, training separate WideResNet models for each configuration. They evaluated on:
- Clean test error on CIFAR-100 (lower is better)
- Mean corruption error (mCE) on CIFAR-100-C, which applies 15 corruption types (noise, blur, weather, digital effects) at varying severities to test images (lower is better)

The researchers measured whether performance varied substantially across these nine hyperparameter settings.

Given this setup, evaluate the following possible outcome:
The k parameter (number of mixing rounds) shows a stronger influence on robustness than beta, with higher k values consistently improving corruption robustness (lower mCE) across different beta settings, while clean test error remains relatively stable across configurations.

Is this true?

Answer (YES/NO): YES